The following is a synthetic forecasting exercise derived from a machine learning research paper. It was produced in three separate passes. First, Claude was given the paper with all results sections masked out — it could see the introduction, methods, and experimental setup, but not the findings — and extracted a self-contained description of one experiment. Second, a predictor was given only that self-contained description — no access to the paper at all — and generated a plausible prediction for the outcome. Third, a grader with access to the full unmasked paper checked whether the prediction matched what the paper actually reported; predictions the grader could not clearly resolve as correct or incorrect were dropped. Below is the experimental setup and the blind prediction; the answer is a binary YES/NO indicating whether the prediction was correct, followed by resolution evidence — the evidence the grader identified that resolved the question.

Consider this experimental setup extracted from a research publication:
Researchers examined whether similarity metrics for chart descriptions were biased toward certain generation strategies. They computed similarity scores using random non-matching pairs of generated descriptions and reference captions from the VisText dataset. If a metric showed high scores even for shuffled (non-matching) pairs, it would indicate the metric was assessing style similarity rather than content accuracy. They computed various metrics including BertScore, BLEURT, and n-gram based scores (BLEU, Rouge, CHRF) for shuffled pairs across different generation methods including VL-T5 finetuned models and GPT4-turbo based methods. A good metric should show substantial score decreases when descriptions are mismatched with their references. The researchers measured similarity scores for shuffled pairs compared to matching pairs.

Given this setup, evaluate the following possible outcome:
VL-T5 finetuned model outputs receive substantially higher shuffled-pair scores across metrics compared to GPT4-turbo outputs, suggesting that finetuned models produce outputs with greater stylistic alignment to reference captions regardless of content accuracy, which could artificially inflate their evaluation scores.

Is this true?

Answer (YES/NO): NO